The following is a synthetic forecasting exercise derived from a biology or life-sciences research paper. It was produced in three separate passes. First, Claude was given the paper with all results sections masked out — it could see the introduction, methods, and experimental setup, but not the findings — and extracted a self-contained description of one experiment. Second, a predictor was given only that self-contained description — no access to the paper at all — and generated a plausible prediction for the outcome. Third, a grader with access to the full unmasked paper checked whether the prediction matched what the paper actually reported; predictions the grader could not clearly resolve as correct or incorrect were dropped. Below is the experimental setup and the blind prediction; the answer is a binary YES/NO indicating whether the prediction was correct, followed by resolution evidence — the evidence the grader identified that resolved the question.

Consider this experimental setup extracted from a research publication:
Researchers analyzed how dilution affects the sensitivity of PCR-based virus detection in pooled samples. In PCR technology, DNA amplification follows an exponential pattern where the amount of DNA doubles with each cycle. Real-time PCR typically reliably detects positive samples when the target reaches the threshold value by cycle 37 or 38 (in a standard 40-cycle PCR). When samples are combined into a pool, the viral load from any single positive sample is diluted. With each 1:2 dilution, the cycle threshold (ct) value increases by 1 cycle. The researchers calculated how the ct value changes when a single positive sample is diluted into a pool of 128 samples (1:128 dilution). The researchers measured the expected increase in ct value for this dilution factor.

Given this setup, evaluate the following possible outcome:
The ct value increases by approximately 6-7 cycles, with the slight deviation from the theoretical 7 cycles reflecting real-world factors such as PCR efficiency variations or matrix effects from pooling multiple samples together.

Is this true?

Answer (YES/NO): NO